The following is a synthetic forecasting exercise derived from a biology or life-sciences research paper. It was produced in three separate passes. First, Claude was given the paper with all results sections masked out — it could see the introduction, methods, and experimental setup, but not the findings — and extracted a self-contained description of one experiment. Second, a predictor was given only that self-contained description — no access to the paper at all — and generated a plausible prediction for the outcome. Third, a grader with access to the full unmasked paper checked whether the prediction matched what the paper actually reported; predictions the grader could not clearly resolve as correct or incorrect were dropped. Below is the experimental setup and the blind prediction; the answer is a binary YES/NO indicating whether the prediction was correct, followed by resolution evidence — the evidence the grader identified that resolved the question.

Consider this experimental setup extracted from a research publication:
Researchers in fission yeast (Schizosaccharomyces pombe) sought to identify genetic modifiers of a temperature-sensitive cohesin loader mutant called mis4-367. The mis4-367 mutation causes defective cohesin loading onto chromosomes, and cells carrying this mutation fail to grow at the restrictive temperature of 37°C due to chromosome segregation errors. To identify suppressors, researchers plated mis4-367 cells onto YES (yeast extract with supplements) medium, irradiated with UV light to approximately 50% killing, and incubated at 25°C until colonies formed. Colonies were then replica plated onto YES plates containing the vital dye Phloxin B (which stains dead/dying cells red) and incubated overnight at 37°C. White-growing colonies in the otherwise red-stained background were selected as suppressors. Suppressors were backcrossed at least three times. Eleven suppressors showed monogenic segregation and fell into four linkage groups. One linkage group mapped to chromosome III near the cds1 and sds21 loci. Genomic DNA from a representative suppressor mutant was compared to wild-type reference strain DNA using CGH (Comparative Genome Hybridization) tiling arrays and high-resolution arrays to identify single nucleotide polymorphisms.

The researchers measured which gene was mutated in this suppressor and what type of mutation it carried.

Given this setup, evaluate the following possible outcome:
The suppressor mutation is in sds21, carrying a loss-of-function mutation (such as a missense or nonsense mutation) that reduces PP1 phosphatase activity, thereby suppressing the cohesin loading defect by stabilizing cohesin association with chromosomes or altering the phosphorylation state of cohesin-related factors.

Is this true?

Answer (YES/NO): NO